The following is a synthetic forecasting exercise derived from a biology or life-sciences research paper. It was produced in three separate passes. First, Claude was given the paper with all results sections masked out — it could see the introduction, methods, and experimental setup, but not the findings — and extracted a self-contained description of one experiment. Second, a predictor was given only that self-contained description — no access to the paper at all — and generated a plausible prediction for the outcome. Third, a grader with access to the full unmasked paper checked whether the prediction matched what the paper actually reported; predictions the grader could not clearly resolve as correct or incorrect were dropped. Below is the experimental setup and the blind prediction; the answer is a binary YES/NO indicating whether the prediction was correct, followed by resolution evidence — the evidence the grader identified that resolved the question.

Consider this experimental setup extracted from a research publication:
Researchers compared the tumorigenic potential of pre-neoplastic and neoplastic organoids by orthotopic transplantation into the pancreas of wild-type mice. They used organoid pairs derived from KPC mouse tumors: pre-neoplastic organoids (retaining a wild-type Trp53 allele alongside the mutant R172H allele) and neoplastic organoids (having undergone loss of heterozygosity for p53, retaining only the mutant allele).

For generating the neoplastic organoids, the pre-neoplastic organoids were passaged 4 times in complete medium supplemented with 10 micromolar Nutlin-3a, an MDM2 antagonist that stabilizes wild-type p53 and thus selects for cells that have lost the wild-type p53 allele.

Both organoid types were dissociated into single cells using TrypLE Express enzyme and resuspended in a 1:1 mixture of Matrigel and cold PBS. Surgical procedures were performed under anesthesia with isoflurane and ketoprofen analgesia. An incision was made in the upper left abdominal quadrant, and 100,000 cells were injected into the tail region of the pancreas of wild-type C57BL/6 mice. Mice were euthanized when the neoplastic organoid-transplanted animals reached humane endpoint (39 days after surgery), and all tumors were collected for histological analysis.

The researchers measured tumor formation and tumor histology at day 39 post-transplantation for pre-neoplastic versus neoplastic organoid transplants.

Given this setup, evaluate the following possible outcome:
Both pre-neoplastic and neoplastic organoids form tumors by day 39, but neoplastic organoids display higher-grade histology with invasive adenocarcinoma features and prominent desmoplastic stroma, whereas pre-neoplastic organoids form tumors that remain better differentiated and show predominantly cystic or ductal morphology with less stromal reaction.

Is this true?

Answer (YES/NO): NO